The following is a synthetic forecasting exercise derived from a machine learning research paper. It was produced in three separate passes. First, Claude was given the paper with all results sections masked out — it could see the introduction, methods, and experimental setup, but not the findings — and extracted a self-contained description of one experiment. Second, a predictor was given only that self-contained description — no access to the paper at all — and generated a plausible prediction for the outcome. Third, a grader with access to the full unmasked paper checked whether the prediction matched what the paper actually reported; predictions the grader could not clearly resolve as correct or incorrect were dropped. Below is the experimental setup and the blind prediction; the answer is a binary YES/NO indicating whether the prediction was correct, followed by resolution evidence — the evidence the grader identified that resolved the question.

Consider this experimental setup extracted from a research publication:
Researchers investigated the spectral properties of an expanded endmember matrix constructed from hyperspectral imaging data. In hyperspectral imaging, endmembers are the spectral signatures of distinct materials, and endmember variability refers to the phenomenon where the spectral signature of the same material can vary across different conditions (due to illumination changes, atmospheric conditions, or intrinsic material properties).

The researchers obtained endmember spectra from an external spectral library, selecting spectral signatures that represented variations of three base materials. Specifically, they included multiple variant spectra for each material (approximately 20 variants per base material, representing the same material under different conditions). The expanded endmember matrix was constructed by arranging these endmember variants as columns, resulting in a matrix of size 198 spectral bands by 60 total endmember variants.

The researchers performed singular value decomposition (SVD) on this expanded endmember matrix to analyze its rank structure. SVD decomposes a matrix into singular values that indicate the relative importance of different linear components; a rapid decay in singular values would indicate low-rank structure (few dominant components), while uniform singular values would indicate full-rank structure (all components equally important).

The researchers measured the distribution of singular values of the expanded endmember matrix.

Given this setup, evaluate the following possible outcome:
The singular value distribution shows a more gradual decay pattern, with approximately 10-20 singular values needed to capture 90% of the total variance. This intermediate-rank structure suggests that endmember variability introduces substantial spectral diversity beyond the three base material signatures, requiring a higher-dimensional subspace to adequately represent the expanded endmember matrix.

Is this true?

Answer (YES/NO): NO